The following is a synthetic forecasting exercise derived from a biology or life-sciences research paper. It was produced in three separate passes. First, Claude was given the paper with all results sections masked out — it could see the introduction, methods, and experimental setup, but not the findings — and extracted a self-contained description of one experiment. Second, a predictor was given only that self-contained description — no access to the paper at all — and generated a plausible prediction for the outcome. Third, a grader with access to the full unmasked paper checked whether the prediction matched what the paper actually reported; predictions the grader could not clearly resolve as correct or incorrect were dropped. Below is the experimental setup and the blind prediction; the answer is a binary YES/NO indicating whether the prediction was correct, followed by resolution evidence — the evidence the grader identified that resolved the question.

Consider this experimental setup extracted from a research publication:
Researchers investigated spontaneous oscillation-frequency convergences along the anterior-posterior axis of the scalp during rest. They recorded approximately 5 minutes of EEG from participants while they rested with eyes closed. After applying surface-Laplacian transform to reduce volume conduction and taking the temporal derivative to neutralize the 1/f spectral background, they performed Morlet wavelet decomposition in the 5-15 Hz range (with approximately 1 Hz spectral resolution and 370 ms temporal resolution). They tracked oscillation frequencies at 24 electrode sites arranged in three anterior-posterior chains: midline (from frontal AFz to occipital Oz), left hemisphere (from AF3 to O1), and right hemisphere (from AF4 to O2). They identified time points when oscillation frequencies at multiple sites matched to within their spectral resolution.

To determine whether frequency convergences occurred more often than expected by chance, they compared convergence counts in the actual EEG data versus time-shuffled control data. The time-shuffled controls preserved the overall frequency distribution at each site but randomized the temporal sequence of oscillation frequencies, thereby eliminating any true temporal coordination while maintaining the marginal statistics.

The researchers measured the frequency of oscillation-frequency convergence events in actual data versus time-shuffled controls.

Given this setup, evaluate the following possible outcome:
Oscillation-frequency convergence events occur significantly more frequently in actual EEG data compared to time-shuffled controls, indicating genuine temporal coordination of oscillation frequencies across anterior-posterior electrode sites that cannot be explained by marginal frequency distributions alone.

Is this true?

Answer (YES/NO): YES